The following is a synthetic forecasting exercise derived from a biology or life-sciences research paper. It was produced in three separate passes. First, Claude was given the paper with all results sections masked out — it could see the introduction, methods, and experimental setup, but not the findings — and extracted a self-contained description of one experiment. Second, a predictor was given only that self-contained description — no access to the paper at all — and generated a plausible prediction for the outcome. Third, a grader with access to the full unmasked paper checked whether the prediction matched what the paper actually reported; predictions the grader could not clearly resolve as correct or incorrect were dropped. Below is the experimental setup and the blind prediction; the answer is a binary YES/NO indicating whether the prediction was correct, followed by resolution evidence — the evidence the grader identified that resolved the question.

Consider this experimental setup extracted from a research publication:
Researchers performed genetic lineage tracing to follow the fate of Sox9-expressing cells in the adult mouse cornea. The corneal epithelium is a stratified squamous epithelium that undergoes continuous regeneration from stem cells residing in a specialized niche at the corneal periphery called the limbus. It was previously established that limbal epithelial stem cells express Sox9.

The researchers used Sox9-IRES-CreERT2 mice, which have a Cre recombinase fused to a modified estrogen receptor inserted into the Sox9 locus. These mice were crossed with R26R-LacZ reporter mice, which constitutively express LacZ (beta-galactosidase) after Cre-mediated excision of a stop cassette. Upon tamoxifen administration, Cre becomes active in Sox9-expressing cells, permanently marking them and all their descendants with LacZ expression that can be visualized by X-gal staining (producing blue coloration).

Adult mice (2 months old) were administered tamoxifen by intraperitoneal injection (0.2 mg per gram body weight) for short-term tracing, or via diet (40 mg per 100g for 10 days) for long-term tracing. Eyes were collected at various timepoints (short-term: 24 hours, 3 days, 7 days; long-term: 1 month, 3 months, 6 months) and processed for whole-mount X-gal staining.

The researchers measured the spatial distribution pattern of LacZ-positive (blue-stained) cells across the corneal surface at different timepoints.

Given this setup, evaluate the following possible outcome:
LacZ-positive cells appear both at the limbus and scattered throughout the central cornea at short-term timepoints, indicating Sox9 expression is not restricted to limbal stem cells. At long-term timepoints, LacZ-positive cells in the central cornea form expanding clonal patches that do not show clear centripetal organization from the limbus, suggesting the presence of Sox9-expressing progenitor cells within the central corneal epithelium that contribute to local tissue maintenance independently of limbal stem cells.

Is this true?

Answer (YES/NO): NO